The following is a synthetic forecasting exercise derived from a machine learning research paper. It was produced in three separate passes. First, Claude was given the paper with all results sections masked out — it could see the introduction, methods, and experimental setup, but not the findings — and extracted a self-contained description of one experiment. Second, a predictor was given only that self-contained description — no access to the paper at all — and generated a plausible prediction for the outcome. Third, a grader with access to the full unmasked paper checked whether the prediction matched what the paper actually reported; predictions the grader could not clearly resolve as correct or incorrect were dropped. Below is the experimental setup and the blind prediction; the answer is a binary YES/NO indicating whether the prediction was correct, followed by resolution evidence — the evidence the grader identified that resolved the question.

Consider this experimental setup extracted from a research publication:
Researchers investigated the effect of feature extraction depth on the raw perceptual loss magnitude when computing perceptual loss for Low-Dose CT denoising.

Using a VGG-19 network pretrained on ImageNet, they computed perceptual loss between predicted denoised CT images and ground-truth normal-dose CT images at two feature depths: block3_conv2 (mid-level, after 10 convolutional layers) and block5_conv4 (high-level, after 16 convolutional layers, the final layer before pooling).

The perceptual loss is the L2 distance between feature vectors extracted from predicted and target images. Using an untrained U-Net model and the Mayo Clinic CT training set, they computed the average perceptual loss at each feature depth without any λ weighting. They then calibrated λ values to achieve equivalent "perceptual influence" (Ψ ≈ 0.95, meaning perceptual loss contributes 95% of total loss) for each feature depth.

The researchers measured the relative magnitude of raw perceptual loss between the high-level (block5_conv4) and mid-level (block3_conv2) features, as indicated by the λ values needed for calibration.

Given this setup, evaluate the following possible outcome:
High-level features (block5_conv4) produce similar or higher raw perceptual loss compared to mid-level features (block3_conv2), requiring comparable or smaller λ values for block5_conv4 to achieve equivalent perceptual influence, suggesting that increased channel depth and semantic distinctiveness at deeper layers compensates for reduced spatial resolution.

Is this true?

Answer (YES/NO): NO